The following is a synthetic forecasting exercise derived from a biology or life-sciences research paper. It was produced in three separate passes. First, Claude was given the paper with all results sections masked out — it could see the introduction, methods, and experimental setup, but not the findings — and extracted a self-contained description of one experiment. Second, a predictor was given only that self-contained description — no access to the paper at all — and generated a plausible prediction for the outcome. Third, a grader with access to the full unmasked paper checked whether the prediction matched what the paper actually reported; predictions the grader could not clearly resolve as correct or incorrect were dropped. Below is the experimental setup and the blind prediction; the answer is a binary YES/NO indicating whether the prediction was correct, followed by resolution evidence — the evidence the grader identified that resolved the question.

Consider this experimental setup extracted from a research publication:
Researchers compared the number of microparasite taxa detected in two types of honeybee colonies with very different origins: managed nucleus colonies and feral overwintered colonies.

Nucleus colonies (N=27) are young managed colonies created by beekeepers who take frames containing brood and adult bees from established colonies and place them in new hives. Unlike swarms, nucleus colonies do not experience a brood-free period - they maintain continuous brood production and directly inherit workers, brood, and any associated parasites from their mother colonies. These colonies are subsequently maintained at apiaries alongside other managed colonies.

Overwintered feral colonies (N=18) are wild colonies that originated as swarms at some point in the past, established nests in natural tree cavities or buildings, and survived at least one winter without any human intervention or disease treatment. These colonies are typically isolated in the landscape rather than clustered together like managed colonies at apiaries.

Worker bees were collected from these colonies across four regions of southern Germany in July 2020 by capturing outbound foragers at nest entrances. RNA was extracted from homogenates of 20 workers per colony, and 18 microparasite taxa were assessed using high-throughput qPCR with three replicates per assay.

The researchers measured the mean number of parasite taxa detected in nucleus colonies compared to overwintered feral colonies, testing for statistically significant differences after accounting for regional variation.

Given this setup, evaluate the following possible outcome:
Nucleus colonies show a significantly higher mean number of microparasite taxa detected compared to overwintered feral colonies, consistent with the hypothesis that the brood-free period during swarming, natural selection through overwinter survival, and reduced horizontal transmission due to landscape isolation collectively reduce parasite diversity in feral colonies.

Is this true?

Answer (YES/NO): NO